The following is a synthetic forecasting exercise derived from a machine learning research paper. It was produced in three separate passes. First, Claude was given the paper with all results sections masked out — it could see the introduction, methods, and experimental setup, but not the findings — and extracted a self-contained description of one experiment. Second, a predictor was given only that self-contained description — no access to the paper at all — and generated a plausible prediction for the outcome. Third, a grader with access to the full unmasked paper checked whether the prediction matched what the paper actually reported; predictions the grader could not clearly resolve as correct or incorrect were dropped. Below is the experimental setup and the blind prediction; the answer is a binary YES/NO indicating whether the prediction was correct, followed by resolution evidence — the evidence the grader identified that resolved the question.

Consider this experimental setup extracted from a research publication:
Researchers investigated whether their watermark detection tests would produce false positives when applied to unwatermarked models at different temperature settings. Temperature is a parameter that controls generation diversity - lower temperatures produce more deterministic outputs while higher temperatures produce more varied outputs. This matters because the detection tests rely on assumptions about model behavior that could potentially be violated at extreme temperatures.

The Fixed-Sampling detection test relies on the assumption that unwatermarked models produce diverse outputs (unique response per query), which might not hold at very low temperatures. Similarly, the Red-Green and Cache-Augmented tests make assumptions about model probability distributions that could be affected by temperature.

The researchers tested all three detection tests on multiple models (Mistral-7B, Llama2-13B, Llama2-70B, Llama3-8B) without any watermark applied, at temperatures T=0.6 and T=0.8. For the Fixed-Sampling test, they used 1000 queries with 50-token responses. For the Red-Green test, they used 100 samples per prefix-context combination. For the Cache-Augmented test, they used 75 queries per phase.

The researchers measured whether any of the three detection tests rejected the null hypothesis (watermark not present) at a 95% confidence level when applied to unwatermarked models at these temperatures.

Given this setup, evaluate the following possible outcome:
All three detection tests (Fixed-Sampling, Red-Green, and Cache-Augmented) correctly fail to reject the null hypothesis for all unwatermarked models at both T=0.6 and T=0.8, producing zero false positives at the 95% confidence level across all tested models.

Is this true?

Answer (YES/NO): YES